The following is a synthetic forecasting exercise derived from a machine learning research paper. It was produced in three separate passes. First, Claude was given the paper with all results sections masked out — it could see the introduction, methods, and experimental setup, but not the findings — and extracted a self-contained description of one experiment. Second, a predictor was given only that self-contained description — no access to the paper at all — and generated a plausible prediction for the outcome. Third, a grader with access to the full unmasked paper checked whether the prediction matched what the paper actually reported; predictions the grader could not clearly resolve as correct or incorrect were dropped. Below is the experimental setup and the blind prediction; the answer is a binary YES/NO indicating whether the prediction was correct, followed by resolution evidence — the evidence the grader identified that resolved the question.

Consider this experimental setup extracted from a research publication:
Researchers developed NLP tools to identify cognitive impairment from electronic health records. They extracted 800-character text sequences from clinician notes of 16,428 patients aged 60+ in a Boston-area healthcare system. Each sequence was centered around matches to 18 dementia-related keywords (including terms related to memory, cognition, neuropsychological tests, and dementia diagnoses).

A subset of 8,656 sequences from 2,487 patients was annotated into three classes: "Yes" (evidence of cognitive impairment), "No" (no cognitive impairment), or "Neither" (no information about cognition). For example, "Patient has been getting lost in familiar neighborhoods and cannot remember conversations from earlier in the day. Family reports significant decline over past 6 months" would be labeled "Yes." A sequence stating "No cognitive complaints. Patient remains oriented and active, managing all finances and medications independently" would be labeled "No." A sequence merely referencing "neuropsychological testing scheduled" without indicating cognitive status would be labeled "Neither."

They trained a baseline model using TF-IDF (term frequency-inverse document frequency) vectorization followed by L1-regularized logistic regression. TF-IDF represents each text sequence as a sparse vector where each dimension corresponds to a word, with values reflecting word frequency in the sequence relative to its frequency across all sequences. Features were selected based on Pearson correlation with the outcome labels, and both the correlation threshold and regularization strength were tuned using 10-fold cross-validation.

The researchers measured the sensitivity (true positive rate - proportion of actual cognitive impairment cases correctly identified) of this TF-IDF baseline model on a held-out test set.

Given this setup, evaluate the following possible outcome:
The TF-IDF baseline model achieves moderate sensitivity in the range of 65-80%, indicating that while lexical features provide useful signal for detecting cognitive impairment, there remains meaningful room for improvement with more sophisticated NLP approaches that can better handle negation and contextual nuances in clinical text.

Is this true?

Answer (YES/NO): NO